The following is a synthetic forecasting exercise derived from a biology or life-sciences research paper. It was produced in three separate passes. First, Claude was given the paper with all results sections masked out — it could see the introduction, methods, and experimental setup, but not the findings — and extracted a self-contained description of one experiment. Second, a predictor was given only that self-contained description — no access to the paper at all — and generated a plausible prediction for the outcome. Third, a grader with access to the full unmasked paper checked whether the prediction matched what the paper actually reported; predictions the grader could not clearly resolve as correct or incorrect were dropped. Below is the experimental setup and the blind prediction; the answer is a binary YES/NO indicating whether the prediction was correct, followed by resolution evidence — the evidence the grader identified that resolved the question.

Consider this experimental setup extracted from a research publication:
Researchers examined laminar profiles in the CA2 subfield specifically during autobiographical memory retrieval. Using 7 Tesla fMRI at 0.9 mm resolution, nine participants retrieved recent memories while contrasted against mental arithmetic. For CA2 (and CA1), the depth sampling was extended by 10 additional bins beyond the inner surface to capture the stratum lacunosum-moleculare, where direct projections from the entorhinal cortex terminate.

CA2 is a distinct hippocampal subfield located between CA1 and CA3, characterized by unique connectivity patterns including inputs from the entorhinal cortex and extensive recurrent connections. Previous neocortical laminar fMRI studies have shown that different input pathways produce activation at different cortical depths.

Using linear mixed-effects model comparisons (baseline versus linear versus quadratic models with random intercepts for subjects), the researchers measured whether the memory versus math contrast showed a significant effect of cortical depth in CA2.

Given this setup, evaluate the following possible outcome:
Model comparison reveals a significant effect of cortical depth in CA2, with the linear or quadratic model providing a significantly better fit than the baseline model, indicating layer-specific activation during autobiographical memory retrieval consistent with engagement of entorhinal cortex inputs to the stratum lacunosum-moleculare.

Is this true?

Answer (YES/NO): NO